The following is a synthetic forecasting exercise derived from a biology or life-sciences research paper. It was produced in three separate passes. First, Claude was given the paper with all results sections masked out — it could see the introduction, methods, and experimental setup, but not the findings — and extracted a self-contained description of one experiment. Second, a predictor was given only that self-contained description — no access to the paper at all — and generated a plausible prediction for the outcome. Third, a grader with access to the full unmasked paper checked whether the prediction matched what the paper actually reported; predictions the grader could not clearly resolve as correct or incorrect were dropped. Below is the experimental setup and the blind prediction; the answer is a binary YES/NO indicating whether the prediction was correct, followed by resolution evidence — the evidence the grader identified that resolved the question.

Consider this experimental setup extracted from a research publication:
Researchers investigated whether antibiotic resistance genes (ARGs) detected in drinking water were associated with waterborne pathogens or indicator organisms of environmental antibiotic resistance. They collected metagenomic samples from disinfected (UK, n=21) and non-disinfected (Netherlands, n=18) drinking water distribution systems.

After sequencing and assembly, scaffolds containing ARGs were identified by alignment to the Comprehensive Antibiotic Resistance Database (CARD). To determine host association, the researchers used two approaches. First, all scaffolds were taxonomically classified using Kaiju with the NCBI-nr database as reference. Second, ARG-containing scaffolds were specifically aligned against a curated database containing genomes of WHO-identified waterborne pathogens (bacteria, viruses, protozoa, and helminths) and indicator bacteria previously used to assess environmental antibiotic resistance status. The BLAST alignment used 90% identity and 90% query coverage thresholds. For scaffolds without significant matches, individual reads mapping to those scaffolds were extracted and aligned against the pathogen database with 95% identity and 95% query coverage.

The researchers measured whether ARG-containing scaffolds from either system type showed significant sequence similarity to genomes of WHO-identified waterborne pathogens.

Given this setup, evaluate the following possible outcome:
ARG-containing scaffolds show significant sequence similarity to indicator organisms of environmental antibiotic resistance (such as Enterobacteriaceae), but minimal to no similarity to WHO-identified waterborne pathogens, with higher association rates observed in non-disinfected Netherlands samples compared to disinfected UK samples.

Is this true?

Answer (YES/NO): NO